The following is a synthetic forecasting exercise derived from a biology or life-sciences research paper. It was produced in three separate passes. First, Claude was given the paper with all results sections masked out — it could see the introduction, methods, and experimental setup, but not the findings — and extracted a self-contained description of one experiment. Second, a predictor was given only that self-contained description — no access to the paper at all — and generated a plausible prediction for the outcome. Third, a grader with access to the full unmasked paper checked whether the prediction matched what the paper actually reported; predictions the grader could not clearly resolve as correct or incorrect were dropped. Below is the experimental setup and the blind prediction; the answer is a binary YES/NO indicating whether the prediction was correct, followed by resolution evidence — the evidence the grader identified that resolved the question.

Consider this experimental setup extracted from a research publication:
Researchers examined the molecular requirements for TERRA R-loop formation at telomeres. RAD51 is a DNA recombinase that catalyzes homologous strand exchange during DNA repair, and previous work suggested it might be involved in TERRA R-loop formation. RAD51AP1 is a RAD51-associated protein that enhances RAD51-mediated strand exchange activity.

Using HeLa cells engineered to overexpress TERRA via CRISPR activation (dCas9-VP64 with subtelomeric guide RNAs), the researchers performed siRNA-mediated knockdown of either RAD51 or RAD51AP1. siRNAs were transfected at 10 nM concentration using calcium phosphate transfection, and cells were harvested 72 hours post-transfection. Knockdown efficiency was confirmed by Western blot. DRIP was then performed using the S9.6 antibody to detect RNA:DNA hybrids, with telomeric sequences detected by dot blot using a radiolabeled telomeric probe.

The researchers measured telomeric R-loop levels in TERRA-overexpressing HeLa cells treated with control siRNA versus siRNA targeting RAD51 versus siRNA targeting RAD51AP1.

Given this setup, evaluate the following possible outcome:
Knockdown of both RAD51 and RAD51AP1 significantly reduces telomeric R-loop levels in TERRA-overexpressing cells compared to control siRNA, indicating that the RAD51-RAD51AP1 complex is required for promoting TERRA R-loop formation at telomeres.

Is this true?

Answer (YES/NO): YES